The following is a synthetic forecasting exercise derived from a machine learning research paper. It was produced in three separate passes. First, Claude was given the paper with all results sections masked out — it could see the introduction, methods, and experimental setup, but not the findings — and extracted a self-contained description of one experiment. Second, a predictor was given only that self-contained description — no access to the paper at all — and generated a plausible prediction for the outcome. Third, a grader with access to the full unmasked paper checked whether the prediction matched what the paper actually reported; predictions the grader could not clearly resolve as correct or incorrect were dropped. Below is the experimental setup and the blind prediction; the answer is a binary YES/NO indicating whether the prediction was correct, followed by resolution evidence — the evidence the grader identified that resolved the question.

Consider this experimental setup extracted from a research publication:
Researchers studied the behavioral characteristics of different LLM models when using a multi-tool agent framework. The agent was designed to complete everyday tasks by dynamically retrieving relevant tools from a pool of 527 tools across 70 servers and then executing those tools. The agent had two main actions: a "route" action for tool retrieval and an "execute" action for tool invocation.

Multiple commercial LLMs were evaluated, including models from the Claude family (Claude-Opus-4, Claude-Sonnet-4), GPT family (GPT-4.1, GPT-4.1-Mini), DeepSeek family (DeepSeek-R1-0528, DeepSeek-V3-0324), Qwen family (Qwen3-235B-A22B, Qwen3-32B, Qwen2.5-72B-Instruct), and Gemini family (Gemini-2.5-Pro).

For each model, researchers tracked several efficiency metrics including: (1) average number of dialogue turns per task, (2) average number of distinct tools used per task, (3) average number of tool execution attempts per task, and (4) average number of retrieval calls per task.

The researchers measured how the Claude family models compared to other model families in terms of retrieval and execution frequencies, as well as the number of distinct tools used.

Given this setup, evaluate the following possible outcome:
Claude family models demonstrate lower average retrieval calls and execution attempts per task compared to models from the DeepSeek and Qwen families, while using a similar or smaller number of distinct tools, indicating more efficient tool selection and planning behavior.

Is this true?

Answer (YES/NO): NO